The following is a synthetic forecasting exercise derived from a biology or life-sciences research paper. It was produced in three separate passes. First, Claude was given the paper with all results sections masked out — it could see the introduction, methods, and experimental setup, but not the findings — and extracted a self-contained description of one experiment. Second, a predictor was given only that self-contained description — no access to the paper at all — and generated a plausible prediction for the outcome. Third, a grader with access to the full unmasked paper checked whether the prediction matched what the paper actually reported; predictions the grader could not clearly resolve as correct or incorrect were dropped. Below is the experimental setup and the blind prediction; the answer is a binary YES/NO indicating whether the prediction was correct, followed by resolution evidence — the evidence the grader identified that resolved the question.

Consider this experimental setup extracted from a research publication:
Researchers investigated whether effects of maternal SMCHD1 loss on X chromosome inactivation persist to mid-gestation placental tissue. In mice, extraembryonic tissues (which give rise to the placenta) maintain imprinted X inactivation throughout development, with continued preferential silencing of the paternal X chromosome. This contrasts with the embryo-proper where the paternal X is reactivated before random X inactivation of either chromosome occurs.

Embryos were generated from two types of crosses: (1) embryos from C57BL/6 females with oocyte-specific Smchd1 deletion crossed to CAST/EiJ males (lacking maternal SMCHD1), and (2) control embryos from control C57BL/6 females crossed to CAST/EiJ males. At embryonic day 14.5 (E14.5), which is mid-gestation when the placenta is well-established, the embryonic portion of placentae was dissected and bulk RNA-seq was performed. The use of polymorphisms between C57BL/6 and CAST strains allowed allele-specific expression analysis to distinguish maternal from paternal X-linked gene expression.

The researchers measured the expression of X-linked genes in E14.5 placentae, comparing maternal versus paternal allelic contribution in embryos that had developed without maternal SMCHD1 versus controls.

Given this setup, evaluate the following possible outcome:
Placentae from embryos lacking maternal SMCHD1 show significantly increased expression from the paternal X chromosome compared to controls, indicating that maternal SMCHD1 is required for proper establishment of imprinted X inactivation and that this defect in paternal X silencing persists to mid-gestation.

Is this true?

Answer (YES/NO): YES